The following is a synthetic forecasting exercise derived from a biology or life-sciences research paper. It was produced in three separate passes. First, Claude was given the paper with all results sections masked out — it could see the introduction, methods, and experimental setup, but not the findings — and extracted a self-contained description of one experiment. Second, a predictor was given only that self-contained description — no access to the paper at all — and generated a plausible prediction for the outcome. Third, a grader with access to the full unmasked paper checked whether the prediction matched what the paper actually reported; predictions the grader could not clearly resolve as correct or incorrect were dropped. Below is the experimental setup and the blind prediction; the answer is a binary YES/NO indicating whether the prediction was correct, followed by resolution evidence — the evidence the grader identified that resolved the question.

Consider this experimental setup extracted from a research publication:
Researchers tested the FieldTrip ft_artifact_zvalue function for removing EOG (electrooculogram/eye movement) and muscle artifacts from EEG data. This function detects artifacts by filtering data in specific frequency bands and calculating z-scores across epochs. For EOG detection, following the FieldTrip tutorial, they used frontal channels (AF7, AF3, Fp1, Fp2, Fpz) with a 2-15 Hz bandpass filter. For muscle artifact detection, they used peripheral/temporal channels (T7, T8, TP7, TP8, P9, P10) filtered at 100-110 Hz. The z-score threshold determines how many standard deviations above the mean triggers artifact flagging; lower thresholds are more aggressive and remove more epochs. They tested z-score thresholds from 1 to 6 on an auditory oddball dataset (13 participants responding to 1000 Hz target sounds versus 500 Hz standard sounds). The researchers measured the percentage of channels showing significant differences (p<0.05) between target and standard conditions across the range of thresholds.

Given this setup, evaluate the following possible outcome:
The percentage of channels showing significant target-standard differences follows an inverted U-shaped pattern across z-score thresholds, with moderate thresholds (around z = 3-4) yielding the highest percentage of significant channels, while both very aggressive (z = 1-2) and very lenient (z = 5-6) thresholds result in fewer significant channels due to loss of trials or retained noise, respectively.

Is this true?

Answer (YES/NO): NO